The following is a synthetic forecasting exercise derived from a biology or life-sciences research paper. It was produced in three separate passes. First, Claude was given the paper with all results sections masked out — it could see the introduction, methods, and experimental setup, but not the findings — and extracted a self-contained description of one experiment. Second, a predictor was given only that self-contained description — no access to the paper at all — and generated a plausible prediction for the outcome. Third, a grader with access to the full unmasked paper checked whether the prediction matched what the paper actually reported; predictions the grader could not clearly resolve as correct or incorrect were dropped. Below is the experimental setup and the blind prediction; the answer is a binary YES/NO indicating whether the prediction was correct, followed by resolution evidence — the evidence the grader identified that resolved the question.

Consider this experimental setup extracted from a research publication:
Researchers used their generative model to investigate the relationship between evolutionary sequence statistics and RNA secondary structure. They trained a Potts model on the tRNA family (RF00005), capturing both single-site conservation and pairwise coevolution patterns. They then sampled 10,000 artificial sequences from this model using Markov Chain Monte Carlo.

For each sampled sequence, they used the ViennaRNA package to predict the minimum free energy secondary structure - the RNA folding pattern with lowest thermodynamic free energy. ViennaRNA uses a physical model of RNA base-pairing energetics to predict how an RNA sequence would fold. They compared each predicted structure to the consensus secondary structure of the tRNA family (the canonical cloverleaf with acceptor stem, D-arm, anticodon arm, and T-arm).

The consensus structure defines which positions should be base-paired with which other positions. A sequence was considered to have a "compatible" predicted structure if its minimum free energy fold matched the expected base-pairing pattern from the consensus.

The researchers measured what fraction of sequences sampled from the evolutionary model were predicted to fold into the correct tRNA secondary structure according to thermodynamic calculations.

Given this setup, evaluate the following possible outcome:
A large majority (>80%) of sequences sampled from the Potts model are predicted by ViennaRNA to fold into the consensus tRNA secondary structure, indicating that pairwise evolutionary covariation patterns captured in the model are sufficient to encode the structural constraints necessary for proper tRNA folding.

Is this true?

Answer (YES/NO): NO